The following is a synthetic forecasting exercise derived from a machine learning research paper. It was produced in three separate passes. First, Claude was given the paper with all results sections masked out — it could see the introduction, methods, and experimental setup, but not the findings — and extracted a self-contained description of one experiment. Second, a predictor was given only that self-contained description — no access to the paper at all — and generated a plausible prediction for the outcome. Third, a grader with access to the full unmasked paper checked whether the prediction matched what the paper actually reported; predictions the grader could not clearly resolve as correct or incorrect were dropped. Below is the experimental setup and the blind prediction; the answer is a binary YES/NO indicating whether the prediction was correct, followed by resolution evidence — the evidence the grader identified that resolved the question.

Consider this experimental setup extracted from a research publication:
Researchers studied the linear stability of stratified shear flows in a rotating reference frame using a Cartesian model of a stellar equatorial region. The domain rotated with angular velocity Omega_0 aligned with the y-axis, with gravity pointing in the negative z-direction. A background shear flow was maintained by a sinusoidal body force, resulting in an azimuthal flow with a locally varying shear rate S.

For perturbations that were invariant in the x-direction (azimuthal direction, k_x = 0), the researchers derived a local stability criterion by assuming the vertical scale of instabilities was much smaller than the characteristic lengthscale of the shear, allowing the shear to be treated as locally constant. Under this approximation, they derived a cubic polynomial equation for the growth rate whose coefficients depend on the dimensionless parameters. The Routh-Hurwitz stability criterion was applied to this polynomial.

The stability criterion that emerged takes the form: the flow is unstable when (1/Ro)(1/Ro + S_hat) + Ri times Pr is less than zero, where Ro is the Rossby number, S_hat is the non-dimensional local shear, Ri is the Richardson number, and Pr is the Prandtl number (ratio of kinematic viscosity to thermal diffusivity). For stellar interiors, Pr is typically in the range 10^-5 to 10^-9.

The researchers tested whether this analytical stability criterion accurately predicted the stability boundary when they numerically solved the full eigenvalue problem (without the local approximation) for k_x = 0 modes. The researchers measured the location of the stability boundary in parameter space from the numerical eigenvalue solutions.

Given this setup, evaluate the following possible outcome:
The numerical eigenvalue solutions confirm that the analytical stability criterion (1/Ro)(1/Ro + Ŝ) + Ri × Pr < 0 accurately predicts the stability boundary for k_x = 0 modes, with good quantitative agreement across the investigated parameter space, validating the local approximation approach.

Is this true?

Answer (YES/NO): YES